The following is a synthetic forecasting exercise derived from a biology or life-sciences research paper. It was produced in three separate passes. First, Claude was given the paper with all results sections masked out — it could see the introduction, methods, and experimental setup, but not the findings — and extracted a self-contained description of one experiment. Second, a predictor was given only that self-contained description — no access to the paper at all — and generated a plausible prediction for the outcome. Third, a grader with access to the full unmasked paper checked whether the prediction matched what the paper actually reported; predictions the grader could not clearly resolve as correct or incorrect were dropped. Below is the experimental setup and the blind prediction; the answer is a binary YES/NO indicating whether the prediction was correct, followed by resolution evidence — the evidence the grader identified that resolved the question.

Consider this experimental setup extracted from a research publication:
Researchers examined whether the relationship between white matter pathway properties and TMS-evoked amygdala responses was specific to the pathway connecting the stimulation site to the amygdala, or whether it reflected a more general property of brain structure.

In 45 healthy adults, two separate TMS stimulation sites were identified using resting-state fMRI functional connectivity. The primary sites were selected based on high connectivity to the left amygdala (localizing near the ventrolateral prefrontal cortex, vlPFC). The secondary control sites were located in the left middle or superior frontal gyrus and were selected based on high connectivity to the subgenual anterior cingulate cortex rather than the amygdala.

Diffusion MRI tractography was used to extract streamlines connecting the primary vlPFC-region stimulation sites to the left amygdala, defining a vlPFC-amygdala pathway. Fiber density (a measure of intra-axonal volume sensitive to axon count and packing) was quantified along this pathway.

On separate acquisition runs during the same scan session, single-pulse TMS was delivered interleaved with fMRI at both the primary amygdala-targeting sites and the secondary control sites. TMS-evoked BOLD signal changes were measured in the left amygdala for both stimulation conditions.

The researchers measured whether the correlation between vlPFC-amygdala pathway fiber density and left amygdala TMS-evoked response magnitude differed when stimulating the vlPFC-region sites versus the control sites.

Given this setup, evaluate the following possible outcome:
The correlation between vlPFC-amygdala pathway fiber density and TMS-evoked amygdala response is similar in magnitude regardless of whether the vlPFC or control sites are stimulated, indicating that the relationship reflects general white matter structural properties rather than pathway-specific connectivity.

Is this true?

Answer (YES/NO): NO